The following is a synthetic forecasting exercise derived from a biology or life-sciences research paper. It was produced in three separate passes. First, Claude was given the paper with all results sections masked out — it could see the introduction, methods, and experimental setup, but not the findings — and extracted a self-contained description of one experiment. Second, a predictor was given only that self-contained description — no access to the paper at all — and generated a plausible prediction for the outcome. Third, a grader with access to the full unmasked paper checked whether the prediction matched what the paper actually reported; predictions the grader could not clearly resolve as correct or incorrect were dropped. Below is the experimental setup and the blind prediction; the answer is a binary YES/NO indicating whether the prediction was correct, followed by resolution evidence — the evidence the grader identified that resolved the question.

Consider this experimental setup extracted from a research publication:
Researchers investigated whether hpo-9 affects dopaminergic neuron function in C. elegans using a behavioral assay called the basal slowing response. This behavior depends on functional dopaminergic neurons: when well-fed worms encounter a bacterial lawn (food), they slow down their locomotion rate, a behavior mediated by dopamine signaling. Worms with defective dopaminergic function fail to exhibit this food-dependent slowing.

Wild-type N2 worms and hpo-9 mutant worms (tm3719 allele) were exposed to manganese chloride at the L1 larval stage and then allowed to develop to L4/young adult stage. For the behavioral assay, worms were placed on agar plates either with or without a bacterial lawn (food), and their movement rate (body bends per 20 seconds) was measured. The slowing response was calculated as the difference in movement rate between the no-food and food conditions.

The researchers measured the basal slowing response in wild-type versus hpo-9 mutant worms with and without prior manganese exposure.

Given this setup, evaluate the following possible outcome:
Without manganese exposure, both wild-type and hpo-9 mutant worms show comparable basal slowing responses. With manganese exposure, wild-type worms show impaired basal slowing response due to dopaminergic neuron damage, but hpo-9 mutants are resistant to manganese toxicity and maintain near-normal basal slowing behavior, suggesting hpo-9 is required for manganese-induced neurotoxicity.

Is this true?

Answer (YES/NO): NO